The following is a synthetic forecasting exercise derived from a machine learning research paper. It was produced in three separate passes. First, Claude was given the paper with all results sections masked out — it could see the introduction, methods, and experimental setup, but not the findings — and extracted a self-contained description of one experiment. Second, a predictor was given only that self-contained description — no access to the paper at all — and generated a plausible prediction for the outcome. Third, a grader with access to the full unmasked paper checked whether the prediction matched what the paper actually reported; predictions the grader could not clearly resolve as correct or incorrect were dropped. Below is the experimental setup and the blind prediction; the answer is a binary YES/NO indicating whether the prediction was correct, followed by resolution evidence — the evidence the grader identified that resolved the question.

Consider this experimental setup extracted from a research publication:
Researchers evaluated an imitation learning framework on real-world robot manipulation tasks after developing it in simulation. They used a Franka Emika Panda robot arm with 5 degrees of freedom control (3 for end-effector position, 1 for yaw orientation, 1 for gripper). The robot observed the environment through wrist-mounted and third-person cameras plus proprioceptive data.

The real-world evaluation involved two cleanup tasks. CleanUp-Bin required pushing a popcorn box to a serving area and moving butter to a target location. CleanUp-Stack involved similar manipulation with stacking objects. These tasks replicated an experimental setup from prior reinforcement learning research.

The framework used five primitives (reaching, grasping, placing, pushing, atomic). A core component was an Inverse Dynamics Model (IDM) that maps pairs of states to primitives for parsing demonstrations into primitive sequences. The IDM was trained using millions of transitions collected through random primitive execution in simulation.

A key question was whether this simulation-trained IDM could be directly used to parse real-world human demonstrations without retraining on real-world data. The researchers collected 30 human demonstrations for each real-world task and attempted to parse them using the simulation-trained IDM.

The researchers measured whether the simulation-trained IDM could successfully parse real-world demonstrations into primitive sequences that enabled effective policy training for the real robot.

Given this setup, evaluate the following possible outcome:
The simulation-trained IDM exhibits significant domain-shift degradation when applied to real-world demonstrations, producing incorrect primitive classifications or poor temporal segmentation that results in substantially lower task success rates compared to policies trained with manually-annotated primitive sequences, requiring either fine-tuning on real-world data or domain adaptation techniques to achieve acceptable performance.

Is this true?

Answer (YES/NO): NO